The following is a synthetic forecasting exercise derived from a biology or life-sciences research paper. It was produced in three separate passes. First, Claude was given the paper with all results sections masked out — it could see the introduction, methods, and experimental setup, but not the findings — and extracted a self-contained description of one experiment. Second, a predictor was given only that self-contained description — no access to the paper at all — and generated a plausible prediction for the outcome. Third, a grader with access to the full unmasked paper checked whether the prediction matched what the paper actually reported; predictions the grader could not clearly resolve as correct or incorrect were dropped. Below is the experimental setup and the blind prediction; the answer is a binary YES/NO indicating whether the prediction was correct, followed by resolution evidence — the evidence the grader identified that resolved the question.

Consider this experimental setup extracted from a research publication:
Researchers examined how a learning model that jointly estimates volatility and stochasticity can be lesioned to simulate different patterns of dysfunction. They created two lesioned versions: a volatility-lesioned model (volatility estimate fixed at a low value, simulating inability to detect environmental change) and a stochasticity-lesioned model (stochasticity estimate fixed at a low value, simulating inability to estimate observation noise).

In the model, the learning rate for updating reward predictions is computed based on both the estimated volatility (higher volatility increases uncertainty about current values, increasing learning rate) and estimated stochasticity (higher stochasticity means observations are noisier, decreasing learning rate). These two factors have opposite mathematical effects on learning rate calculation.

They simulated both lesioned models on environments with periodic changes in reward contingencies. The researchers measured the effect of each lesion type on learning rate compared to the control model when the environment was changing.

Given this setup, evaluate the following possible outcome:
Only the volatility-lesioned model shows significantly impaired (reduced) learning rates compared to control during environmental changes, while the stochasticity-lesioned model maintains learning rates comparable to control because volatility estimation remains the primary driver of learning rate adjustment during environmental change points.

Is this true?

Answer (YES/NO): NO